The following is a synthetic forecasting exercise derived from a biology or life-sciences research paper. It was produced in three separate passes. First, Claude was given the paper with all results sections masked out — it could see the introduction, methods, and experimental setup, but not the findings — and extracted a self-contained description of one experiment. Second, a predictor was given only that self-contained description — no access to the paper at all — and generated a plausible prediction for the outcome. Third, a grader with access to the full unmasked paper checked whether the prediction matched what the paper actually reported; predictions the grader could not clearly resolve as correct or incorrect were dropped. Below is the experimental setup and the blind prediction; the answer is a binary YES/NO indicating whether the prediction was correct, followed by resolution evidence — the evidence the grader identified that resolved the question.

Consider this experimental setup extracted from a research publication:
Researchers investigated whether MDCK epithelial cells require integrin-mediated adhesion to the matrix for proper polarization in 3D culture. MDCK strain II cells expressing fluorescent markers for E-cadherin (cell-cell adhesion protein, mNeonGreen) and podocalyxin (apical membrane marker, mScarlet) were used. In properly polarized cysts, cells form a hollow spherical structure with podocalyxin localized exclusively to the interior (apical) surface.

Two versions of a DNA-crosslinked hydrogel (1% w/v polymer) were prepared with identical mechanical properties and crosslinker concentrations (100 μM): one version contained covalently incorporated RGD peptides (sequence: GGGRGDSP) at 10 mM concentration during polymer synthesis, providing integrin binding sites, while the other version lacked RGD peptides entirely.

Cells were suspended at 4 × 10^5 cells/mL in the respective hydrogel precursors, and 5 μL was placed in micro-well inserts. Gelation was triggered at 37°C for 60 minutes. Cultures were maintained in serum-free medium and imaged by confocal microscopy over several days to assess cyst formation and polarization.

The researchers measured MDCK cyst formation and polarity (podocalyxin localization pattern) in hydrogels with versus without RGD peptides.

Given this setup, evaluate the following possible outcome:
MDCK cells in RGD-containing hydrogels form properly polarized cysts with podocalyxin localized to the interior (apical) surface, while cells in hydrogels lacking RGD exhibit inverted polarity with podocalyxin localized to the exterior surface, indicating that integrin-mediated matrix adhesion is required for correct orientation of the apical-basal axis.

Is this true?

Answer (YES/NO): YES